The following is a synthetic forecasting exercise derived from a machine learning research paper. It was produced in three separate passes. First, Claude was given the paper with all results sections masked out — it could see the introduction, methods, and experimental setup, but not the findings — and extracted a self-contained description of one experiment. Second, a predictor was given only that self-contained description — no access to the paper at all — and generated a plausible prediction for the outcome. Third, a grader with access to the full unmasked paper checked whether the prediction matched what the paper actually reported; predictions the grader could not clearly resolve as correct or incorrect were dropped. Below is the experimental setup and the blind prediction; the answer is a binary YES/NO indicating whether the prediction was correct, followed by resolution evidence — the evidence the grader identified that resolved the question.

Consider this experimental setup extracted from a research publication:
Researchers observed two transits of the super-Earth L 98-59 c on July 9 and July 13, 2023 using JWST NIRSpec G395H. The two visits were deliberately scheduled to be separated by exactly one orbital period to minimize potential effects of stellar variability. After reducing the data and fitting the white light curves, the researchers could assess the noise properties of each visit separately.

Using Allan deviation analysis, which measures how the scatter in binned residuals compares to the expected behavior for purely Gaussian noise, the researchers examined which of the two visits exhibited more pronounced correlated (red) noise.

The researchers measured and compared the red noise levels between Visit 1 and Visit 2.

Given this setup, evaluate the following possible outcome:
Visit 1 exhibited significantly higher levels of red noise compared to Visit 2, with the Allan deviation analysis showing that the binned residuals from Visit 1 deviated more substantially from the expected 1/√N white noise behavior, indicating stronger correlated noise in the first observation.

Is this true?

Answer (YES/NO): NO